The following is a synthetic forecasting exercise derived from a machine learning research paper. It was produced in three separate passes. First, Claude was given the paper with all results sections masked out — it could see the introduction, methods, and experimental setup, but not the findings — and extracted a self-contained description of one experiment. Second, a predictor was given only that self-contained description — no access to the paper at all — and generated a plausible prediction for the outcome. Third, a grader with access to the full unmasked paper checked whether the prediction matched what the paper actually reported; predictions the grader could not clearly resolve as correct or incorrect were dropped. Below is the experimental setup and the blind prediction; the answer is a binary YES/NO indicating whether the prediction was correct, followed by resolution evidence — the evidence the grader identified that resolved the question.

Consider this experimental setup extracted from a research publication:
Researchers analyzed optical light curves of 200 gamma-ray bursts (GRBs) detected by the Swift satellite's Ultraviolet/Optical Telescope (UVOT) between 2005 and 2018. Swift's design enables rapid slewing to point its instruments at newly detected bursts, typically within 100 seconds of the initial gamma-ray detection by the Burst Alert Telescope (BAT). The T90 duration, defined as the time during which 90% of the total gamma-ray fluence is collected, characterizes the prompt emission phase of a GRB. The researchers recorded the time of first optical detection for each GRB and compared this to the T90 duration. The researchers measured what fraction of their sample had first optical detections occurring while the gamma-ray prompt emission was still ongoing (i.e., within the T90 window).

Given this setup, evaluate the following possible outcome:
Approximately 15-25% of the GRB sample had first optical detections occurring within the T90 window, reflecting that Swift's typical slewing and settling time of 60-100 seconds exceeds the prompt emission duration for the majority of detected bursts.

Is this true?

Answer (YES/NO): YES